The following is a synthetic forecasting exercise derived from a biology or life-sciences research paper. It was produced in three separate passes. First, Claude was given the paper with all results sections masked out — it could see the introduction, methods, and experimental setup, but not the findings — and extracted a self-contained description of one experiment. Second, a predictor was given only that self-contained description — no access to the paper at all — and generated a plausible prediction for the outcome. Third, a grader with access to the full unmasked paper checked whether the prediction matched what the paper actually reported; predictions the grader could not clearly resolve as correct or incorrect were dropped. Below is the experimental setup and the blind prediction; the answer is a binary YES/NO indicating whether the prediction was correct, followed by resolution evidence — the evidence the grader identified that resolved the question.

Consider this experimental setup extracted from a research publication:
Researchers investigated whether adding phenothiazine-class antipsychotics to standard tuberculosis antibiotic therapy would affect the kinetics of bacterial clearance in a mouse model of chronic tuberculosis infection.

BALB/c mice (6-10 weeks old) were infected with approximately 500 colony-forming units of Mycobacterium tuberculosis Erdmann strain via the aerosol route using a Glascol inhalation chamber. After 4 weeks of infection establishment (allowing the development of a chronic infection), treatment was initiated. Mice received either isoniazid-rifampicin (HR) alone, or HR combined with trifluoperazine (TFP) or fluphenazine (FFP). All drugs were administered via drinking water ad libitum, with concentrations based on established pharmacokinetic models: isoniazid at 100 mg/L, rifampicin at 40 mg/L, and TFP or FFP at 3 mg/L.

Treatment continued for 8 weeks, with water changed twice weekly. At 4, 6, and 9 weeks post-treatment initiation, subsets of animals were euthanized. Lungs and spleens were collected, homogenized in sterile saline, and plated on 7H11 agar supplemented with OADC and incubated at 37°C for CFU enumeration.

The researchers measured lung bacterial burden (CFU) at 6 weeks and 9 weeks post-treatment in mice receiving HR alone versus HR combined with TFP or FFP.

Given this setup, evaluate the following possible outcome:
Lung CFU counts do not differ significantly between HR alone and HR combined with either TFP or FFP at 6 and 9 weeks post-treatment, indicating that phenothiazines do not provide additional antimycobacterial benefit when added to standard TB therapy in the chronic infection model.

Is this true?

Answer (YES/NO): NO